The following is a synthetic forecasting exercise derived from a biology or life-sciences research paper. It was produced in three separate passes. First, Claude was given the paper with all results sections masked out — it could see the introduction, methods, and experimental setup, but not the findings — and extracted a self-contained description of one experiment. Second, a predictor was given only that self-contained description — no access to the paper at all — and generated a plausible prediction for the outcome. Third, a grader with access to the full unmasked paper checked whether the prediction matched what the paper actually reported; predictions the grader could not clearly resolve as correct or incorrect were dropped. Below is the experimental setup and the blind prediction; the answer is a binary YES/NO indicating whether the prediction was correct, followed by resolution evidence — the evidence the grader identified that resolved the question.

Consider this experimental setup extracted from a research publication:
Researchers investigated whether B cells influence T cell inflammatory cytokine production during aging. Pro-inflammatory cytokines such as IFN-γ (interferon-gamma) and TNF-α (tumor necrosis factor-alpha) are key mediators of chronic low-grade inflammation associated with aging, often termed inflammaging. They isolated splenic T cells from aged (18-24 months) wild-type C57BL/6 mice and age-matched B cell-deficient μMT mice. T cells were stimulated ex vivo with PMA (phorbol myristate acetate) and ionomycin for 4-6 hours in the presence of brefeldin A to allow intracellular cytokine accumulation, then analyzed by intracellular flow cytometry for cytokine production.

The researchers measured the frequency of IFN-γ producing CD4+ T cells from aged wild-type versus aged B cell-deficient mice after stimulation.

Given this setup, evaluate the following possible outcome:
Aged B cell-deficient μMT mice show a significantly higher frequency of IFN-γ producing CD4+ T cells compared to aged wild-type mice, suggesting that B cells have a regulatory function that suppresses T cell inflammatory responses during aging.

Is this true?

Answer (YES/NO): NO